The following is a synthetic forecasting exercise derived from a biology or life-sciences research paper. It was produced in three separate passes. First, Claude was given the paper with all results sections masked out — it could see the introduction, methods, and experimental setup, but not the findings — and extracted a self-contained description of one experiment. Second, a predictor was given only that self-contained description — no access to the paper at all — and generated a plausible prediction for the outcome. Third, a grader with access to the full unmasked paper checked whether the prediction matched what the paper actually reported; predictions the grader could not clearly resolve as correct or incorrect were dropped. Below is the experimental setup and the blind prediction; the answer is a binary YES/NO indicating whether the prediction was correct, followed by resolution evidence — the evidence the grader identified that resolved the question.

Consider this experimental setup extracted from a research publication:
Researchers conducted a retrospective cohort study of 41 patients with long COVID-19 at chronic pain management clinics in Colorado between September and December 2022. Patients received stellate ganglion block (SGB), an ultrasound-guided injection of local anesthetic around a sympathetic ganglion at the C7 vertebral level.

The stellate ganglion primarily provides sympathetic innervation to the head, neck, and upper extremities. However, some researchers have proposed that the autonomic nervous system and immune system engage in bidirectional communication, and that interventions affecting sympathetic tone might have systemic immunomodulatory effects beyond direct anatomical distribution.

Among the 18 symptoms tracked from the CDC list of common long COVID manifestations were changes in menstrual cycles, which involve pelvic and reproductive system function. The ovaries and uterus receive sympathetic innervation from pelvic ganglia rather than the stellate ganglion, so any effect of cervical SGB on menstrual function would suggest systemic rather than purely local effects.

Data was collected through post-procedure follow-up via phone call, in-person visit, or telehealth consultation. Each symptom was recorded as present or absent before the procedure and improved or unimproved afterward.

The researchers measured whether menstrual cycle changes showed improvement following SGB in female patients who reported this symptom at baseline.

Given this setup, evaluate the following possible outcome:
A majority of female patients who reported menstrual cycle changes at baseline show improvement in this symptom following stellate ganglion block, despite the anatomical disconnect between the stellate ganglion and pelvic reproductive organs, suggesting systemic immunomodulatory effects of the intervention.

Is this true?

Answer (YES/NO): YES